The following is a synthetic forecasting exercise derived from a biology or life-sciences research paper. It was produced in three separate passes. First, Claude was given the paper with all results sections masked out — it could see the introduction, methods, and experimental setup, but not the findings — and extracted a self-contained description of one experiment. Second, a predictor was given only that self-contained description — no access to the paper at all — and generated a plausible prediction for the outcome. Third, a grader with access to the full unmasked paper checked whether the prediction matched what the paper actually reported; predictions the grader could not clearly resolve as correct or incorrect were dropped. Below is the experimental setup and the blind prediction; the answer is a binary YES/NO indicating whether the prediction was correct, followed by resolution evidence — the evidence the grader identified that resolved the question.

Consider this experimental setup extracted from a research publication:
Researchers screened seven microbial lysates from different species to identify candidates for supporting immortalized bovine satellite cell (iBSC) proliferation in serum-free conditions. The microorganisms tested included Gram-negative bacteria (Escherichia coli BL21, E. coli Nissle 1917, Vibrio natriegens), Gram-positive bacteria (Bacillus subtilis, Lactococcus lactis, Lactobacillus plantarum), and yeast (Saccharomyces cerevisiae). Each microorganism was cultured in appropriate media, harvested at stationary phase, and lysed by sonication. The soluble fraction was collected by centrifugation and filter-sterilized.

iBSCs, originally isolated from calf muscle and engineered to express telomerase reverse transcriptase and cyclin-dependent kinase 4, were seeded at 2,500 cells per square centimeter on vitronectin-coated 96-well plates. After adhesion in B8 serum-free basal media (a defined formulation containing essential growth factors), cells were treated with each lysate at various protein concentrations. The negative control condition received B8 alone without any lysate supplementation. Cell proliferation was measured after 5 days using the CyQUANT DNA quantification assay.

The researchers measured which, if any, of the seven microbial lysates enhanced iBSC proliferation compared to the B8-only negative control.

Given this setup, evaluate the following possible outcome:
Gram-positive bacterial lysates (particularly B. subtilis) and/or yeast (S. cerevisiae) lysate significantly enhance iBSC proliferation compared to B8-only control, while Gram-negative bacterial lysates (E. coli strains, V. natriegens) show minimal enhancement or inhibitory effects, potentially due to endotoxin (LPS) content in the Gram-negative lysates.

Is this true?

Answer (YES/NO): NO